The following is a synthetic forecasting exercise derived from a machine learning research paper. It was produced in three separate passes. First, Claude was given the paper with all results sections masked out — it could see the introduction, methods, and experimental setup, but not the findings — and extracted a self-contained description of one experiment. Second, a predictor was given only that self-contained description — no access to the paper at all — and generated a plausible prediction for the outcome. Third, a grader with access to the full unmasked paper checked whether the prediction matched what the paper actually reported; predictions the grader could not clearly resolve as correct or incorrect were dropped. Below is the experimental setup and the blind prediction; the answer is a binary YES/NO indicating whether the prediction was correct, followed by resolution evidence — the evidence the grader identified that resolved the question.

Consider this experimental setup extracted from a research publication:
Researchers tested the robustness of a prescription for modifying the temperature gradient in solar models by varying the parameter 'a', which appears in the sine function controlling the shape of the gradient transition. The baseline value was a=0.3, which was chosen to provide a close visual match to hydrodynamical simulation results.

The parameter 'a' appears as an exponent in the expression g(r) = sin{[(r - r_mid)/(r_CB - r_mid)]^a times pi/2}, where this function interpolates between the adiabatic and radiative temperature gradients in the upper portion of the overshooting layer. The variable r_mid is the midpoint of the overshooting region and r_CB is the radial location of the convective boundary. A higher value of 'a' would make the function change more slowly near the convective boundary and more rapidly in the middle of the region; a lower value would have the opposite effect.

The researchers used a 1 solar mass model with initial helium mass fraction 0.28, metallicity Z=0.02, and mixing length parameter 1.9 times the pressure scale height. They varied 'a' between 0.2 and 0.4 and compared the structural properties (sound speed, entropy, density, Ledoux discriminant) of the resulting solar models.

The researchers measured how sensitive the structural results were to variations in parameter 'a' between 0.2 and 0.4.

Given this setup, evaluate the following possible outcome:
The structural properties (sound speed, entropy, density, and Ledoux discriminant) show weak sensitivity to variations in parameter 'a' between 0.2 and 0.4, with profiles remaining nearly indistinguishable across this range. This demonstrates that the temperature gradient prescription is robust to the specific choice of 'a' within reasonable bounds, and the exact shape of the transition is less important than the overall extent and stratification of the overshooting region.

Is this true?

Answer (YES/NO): YES